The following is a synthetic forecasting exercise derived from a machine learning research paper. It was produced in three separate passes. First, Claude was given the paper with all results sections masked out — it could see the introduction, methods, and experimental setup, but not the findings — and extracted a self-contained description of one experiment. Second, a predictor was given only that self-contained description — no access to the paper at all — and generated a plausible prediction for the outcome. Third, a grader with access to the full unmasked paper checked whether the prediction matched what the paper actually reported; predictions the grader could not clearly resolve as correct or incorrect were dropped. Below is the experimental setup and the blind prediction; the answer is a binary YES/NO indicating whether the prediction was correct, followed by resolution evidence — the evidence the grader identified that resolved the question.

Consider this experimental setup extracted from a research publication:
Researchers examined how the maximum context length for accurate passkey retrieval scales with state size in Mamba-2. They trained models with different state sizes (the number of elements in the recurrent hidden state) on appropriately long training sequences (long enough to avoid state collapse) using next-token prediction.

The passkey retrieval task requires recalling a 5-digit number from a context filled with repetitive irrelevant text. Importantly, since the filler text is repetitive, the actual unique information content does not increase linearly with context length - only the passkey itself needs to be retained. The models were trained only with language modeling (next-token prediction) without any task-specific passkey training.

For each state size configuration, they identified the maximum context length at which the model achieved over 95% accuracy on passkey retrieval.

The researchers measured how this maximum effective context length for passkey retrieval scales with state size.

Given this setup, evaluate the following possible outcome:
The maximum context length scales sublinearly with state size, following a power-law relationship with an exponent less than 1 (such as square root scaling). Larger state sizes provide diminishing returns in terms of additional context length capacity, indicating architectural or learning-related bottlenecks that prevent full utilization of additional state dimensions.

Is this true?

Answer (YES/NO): NO